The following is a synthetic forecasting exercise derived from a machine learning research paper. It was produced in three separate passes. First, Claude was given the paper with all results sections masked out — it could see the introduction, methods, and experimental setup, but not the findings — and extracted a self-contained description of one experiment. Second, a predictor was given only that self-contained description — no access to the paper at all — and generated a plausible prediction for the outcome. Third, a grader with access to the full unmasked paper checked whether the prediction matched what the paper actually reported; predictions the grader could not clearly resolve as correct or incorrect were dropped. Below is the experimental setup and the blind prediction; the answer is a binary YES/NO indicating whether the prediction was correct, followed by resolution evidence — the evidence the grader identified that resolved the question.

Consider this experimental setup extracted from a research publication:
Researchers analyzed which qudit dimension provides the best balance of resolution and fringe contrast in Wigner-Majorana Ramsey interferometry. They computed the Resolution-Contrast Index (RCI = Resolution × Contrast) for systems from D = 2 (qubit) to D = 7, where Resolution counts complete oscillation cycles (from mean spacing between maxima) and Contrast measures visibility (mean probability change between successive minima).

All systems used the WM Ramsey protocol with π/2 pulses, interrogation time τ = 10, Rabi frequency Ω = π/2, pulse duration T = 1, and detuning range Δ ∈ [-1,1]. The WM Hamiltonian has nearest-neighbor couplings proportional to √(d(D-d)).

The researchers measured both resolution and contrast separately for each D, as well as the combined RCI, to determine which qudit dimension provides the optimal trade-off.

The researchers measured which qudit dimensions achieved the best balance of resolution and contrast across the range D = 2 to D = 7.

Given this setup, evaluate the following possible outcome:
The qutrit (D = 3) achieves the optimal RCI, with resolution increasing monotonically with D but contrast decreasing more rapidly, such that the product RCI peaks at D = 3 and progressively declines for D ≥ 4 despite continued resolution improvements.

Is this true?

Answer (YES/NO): NO